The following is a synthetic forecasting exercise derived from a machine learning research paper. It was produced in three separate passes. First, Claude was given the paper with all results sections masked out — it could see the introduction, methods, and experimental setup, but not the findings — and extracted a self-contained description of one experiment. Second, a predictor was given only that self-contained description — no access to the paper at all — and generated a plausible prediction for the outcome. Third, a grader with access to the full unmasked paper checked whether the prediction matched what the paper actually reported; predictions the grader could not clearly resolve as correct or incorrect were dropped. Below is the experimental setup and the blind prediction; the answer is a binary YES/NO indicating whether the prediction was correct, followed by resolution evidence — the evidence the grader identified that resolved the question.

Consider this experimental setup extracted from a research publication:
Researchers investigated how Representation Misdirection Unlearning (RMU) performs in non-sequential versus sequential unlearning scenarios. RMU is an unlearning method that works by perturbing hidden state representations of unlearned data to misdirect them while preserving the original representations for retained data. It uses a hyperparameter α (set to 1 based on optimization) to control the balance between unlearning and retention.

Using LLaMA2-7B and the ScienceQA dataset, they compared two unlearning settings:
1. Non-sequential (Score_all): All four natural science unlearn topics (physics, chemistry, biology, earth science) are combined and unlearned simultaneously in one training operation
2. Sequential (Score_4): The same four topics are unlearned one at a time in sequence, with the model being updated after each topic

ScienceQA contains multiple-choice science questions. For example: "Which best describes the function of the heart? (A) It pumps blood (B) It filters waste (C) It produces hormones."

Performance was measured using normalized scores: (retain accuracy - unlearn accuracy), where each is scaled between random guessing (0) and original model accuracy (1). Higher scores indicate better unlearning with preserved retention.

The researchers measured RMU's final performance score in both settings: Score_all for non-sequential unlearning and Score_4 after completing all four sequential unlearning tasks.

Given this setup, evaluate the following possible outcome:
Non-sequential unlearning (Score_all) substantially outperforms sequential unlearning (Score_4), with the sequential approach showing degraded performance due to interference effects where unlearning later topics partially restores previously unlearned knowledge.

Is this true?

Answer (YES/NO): YES